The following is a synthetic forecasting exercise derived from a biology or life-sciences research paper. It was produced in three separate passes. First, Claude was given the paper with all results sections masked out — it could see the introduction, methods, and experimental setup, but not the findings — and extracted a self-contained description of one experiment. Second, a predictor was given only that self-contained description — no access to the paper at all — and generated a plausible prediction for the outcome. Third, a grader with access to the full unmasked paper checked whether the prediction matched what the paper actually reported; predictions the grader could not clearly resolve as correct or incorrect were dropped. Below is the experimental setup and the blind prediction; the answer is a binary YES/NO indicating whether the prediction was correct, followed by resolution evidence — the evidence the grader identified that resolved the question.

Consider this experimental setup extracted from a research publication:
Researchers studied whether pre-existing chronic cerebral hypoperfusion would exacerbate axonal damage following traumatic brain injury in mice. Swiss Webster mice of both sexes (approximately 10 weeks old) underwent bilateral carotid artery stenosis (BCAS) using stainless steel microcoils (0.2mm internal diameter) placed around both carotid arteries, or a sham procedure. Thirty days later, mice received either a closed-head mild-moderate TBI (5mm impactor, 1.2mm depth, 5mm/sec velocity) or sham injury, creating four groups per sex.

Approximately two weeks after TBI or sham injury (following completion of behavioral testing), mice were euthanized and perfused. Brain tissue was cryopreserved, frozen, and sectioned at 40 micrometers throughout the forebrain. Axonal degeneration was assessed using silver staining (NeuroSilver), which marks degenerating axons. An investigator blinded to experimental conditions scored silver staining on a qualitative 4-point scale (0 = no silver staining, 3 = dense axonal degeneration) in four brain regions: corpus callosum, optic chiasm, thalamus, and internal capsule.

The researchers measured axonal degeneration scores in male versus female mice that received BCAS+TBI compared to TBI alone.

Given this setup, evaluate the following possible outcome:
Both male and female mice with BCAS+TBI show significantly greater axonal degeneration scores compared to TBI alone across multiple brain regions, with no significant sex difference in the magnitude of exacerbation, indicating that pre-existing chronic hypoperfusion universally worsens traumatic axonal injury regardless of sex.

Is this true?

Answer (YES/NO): NO